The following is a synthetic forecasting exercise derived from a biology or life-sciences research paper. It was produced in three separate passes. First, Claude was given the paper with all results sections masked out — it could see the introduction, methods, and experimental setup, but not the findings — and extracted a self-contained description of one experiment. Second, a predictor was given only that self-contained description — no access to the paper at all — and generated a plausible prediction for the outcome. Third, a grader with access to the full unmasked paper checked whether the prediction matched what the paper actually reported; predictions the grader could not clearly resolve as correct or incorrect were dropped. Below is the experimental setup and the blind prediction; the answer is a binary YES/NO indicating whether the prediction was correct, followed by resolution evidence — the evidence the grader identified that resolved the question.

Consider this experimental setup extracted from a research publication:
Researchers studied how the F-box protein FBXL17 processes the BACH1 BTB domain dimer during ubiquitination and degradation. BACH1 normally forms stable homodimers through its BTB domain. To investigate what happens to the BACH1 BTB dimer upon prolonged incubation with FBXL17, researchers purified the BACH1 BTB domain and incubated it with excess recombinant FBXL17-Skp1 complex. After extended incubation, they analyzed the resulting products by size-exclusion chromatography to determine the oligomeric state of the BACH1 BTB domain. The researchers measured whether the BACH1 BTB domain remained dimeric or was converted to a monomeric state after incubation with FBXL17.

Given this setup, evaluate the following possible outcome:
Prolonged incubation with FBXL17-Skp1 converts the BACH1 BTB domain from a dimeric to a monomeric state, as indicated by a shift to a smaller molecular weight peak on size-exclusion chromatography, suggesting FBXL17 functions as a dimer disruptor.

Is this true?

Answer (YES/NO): YES